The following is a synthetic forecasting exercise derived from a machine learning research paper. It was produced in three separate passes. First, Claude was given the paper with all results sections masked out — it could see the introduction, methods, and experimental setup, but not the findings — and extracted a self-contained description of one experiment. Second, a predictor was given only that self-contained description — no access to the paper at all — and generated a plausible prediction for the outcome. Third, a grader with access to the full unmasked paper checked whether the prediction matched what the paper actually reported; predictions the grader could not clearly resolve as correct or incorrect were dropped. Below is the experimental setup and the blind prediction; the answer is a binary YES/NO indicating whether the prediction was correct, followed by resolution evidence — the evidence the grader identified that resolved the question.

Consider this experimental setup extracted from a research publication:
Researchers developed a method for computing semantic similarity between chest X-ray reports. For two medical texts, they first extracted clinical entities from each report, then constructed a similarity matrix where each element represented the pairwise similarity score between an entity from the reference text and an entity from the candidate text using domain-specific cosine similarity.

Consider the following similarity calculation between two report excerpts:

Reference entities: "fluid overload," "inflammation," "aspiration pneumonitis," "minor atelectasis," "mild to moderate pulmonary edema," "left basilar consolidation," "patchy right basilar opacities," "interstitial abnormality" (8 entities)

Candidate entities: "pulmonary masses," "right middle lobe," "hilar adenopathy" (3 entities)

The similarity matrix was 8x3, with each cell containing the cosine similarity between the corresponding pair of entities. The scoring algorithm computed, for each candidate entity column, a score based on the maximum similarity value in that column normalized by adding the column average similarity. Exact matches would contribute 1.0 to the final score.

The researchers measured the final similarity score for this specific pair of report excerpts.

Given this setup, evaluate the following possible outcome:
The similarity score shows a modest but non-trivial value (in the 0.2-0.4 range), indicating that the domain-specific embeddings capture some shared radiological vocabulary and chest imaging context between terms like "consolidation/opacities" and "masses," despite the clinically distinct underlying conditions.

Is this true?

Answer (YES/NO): NO